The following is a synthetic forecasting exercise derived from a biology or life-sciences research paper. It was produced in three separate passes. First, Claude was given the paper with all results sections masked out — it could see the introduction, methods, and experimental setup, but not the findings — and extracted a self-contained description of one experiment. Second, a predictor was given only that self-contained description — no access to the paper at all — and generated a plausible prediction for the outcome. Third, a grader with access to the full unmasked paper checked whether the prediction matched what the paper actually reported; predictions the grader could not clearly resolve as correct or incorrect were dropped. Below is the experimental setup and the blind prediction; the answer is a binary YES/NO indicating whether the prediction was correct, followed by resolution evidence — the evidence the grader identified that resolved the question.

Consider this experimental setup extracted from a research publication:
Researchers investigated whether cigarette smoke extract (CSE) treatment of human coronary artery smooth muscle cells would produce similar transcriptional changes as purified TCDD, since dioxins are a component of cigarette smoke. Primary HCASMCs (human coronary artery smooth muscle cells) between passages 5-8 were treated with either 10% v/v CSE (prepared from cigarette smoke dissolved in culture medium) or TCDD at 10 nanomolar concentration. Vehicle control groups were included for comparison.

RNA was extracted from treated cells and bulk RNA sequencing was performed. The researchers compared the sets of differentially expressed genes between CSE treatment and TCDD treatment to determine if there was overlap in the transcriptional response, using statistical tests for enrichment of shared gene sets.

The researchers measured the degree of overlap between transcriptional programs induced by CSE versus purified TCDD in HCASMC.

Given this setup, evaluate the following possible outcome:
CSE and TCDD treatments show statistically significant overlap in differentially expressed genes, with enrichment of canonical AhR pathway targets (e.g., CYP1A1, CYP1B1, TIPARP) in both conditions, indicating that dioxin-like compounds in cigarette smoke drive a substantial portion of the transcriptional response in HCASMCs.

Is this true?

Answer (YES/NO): YES